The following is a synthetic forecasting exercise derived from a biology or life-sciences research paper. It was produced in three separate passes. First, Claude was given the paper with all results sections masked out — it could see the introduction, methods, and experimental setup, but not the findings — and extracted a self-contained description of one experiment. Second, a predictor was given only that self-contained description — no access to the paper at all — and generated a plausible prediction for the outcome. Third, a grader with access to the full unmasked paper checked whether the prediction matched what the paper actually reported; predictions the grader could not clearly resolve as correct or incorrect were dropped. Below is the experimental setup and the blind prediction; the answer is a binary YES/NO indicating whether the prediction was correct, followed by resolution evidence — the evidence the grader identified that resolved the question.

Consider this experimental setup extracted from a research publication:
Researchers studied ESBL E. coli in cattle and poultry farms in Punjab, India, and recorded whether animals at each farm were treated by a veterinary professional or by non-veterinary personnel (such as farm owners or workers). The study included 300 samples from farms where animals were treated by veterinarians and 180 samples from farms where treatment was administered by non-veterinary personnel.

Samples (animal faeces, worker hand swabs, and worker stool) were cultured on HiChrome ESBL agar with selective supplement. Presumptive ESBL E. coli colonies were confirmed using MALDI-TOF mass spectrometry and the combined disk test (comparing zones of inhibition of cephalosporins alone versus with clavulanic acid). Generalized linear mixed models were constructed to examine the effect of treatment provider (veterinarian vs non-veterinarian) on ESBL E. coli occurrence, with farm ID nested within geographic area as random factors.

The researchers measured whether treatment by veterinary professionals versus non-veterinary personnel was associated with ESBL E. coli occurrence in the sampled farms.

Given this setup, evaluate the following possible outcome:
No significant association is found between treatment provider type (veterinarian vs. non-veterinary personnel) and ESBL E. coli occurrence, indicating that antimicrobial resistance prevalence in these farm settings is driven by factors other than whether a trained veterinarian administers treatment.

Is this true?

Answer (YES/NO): NO